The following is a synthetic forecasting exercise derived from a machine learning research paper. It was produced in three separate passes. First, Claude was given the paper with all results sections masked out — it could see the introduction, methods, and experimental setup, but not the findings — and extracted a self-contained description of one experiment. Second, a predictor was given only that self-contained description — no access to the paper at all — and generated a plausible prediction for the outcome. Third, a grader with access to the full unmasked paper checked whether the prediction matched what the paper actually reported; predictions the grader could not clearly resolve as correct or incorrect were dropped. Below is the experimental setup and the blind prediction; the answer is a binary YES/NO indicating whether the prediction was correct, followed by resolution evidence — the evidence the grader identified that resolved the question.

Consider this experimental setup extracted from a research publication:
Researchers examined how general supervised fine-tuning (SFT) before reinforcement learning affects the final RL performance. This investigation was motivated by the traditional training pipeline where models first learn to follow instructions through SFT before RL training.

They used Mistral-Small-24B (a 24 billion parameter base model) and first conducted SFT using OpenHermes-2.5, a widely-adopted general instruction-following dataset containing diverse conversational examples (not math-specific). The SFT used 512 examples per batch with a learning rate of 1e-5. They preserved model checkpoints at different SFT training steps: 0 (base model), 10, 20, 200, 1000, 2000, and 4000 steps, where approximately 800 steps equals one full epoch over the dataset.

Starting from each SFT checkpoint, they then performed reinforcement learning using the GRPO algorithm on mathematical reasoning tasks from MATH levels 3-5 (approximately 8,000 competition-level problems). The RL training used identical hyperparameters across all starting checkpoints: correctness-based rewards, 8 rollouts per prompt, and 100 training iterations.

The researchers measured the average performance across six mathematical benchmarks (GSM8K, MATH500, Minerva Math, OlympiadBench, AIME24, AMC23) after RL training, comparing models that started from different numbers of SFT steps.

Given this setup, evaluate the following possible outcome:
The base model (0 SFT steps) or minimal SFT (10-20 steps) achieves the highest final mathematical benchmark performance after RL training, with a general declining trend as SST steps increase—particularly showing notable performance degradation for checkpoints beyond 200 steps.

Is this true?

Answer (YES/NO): YES